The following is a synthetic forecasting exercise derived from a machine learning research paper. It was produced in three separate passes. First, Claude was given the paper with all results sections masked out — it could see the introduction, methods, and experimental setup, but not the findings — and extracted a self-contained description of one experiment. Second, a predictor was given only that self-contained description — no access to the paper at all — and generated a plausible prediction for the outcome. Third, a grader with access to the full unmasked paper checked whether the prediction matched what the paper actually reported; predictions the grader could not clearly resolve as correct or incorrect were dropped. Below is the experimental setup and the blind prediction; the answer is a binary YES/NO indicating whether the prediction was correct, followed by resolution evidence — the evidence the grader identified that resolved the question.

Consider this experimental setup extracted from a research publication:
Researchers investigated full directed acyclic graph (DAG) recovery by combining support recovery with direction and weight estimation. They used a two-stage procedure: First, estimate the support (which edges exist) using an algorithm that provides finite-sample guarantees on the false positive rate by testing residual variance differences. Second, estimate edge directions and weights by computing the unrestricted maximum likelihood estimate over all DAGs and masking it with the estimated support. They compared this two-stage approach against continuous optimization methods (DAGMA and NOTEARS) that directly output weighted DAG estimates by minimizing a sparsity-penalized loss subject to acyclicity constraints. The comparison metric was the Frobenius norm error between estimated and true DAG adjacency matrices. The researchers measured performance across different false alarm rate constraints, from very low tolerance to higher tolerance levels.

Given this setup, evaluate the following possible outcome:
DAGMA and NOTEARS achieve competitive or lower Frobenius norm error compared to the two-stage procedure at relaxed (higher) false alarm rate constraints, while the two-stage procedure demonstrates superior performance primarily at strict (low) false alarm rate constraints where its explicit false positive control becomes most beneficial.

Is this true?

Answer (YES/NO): YES